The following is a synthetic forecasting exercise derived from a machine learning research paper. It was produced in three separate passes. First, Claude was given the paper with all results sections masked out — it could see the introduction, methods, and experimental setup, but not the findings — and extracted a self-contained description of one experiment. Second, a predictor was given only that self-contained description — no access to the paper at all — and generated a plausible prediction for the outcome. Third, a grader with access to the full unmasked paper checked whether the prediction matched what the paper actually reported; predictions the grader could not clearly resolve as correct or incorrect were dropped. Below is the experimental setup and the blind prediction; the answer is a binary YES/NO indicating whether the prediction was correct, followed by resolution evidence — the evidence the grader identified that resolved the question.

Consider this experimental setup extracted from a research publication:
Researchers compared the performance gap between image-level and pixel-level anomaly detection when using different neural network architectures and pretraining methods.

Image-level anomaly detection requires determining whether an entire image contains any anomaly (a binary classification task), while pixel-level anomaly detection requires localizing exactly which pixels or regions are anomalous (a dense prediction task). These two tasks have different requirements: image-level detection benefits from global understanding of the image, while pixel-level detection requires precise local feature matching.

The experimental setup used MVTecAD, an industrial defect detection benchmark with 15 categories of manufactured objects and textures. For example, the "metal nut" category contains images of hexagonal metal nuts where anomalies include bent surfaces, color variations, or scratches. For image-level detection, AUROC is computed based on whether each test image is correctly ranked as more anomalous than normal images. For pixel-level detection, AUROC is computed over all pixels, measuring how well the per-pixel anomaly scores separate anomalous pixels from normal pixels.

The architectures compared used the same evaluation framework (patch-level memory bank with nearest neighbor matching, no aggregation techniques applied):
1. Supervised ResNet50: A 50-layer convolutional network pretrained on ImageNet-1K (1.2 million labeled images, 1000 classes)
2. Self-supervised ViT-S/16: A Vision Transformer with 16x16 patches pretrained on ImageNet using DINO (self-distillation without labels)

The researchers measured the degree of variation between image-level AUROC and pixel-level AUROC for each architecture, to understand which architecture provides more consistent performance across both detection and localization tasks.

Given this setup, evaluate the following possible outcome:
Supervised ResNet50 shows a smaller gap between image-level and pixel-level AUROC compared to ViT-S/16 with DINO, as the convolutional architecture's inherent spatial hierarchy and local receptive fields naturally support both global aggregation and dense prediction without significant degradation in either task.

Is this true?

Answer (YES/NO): NO